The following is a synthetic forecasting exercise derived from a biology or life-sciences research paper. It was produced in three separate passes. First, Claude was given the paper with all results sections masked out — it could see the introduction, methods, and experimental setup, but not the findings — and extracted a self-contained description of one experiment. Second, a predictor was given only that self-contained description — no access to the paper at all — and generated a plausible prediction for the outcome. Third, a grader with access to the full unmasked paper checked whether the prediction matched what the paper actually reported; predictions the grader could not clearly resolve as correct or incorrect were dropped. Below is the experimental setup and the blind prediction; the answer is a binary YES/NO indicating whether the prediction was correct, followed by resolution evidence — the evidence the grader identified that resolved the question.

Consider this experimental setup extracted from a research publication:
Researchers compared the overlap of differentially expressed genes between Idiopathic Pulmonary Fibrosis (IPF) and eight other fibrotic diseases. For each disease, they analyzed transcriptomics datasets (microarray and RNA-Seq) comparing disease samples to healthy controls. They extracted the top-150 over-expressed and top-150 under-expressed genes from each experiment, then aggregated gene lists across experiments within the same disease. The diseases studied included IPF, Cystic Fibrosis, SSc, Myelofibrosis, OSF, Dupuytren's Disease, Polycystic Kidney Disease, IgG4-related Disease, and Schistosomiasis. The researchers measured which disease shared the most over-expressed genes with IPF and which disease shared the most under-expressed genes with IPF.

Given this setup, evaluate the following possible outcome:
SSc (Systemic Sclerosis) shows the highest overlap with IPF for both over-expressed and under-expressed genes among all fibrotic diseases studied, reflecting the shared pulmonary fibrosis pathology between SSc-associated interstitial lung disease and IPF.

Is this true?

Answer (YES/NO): NO